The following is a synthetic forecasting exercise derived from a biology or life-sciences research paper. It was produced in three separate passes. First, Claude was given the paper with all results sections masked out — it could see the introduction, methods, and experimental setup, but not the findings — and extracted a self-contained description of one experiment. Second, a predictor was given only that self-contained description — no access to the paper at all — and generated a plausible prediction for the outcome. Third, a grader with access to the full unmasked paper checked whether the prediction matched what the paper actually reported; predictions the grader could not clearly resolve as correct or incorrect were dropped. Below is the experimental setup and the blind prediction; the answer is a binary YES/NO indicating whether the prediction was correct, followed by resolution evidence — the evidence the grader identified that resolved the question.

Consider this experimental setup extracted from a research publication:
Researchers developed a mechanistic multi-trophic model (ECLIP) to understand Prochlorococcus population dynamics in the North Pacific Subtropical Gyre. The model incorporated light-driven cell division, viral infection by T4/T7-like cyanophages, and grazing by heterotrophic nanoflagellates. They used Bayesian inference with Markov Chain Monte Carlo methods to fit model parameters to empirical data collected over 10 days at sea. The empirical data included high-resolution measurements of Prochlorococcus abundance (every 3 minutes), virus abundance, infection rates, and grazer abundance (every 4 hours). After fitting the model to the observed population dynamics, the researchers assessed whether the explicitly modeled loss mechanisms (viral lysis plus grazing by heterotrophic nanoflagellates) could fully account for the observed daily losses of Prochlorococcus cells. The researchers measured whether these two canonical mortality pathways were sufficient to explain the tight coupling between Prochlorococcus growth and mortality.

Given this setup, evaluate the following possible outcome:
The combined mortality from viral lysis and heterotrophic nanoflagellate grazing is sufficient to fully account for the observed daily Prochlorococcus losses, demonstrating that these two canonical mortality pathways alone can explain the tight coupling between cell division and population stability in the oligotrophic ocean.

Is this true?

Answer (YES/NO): NO